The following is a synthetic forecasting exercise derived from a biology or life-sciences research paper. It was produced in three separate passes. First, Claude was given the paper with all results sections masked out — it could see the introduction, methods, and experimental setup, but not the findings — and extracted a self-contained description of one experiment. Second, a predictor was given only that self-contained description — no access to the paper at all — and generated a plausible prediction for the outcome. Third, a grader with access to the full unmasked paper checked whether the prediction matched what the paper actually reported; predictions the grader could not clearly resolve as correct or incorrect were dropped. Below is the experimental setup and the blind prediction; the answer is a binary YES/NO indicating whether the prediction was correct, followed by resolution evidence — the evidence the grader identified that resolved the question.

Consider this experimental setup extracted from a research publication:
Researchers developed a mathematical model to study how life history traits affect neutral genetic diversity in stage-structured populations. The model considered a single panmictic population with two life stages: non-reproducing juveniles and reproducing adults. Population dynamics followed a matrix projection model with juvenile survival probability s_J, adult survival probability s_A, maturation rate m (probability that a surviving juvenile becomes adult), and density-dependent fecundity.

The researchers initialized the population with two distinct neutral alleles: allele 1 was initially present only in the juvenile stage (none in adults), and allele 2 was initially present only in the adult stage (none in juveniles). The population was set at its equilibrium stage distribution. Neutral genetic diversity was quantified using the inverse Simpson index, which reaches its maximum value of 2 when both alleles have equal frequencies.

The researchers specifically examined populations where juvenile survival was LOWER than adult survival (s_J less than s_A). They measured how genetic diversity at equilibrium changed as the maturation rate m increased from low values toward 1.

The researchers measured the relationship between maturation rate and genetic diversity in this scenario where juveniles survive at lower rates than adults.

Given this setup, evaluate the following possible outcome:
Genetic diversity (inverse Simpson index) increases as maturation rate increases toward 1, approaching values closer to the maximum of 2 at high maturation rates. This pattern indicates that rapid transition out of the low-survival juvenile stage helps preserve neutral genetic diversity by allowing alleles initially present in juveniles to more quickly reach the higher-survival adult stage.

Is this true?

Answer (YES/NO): NO